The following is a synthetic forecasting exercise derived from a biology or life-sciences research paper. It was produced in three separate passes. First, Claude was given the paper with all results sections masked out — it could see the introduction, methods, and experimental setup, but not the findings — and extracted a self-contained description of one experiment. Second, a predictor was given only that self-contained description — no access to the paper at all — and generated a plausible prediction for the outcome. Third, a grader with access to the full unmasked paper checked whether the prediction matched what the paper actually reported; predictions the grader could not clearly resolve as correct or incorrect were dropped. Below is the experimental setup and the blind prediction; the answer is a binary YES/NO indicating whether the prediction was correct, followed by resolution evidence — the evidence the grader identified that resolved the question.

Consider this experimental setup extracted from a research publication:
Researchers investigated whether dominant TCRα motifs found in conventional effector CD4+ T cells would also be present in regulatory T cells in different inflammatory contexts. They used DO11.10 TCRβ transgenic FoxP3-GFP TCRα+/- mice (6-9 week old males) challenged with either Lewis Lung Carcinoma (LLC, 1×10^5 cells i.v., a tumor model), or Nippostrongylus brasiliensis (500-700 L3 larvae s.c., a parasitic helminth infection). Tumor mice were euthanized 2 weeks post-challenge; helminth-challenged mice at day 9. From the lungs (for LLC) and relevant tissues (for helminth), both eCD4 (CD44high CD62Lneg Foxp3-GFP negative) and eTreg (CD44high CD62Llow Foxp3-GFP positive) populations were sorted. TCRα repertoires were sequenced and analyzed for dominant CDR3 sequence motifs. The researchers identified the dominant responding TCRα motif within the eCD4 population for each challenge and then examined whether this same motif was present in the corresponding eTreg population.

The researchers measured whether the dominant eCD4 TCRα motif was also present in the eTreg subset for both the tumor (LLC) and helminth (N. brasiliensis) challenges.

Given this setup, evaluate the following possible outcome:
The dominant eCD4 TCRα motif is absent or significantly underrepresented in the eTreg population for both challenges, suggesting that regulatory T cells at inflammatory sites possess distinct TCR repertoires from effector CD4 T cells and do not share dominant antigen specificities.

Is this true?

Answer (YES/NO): NO